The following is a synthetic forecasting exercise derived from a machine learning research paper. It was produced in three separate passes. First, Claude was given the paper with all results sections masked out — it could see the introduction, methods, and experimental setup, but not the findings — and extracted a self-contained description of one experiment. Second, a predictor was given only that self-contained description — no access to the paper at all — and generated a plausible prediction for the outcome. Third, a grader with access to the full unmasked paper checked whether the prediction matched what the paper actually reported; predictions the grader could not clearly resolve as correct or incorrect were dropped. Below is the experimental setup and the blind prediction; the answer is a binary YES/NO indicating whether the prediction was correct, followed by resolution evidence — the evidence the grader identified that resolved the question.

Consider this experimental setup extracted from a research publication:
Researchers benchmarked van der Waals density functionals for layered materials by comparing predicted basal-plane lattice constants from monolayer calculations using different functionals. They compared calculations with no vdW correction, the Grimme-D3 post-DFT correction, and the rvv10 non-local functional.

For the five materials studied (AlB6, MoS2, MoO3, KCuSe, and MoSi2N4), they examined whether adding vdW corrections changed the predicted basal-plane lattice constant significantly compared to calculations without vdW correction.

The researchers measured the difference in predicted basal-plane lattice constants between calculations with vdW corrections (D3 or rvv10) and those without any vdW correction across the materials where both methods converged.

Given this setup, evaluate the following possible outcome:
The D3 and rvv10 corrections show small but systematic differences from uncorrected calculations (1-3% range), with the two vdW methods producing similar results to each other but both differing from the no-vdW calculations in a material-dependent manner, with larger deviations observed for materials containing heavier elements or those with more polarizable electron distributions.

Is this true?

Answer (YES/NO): NO